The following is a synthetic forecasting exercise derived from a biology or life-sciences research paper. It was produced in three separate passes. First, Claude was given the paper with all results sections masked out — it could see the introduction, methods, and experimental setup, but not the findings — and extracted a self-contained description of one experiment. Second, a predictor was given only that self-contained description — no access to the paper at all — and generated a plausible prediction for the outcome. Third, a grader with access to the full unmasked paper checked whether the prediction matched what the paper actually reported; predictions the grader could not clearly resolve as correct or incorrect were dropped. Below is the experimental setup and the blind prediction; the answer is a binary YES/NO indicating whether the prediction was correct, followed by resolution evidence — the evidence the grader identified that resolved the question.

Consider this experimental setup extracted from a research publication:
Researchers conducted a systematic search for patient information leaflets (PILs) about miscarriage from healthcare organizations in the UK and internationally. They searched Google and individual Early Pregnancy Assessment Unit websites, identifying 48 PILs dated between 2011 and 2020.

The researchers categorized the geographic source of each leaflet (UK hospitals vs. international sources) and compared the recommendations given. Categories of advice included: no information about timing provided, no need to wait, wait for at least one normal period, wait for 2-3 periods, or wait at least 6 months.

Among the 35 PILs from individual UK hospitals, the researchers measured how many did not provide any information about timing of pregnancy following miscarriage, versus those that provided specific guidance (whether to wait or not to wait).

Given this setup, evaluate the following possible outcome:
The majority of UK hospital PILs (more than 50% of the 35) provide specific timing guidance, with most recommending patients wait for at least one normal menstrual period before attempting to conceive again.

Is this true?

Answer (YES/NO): NO